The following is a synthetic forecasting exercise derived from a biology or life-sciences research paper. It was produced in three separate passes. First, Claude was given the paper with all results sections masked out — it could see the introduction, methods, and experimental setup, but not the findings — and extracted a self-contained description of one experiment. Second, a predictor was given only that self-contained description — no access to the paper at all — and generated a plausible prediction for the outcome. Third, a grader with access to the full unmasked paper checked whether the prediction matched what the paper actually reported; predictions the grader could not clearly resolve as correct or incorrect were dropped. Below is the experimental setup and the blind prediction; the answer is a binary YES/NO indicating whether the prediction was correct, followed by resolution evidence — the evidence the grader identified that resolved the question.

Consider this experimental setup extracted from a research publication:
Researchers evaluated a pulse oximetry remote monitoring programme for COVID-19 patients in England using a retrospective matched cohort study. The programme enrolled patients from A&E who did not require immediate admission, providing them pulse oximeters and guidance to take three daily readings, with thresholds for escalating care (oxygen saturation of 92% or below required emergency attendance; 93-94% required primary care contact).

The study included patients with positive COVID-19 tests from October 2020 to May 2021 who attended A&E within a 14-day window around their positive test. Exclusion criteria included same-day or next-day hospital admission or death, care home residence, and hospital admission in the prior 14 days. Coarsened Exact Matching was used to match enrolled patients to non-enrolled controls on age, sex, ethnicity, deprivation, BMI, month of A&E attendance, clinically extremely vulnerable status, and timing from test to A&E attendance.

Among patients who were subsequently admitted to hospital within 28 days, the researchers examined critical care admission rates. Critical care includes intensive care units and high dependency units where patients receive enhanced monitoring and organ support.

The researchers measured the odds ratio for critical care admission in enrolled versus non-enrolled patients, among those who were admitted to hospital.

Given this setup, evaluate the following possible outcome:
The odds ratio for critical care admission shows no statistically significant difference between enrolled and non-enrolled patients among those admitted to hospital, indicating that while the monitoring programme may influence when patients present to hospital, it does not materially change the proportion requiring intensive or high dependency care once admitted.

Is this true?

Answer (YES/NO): NO